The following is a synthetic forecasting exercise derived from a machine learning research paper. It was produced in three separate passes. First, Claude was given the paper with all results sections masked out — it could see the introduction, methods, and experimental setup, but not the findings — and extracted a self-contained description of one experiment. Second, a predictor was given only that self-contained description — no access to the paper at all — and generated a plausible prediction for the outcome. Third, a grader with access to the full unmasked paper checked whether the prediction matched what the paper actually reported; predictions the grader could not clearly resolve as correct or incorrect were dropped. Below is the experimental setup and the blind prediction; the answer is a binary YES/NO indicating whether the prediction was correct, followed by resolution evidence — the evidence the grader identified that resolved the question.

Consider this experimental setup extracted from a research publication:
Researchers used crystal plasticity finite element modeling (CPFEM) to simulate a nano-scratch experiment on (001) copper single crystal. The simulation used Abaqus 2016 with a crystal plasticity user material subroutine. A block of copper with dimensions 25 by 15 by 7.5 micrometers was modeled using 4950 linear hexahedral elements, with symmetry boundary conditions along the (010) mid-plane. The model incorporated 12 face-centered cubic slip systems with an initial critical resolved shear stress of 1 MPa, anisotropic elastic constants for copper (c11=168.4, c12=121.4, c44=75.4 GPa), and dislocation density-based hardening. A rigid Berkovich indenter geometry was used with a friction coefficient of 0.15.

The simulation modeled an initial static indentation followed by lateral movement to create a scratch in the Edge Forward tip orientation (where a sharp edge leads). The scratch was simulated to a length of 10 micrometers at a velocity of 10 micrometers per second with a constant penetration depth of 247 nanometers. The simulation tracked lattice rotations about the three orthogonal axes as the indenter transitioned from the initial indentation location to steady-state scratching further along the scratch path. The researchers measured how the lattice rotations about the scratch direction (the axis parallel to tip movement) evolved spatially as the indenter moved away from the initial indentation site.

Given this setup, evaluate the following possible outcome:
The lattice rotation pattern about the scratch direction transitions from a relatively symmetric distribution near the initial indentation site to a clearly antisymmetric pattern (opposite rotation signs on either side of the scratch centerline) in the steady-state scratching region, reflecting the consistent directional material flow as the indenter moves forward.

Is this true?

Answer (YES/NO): YES